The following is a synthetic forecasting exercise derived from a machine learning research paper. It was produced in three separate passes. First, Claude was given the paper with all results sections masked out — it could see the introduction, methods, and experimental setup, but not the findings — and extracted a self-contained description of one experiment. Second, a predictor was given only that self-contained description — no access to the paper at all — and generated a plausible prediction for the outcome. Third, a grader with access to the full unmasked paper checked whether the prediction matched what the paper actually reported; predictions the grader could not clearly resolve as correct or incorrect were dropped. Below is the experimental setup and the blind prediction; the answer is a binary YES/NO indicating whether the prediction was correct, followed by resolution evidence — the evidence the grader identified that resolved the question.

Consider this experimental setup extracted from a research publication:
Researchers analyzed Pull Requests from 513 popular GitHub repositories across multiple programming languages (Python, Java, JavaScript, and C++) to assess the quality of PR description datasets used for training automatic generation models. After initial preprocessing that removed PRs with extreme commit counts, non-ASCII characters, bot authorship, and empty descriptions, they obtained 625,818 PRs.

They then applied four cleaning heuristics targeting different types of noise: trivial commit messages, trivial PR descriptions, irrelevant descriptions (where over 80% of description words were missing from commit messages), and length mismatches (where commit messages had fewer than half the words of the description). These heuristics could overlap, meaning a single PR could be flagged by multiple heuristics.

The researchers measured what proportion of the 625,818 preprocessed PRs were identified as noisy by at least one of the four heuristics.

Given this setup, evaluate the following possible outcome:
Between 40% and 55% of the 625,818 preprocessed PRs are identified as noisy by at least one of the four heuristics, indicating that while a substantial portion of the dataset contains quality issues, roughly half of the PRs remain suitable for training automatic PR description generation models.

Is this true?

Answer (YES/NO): NO